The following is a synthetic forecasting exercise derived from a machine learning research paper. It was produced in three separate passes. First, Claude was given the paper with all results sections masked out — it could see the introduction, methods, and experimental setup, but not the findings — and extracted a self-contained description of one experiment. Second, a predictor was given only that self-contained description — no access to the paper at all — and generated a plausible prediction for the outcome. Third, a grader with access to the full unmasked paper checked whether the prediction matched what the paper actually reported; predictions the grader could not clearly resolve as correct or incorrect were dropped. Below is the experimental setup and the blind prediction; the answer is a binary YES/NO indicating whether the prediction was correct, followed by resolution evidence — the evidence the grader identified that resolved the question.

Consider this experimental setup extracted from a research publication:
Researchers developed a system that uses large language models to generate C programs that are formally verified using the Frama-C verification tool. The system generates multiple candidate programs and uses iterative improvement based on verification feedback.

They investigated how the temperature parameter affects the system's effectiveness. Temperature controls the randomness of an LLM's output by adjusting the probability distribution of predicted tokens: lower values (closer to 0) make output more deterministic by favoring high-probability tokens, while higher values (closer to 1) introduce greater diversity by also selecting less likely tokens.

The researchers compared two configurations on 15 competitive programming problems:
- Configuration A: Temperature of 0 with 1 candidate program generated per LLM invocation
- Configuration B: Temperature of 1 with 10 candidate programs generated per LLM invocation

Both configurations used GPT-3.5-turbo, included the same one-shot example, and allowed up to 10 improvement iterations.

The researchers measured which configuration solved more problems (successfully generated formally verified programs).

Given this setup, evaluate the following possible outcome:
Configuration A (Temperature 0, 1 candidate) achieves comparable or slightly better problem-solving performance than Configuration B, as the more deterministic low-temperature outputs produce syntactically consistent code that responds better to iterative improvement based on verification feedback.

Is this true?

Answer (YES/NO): NO